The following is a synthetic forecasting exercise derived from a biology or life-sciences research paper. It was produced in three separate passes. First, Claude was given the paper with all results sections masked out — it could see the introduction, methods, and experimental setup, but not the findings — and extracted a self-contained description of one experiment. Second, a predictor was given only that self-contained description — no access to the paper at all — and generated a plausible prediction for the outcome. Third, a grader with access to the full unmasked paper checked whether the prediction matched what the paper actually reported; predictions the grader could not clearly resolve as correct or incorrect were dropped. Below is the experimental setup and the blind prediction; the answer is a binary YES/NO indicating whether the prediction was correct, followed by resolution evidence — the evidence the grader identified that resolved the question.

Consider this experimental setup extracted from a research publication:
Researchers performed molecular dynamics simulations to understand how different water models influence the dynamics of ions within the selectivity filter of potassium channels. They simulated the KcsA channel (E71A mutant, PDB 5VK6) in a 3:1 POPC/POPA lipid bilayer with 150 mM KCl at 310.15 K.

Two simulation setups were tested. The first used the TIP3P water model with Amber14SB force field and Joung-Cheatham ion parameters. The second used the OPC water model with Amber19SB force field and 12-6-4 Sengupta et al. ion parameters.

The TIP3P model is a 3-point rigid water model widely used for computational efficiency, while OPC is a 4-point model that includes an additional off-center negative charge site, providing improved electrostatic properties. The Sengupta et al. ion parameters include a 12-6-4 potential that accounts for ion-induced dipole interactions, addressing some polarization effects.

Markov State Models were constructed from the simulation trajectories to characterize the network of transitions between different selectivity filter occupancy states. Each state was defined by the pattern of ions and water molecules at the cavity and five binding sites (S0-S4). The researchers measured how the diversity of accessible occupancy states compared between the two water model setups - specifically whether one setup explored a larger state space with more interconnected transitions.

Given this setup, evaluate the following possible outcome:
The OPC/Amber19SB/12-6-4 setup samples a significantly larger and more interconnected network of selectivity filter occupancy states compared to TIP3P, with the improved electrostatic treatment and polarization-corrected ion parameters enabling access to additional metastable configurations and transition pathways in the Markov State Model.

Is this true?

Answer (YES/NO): YES